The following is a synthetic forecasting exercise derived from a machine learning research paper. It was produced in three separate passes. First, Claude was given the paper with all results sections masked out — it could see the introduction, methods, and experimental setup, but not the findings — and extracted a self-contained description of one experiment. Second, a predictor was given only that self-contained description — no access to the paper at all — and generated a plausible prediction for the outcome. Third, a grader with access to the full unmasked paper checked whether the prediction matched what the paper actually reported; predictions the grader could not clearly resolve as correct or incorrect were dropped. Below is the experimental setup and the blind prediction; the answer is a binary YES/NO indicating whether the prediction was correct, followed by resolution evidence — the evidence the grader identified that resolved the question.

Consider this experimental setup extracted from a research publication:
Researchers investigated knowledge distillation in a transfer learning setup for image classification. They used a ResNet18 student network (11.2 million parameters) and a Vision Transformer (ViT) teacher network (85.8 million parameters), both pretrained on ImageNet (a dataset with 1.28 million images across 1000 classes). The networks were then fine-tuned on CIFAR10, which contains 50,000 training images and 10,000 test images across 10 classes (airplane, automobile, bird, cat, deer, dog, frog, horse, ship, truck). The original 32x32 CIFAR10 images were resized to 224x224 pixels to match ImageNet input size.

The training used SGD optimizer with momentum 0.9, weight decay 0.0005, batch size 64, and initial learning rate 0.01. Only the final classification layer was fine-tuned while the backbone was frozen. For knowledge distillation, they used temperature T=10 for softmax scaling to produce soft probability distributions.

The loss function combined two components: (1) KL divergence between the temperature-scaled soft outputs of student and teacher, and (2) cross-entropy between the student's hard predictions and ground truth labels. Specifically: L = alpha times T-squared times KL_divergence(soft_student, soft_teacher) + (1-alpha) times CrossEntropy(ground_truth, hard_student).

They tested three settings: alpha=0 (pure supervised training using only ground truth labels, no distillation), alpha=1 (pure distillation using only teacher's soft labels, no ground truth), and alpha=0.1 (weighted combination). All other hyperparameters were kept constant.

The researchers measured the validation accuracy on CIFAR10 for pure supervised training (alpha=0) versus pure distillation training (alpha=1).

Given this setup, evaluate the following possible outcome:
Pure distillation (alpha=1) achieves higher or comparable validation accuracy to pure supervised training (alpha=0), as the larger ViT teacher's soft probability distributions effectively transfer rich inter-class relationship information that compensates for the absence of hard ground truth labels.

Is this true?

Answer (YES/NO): NO